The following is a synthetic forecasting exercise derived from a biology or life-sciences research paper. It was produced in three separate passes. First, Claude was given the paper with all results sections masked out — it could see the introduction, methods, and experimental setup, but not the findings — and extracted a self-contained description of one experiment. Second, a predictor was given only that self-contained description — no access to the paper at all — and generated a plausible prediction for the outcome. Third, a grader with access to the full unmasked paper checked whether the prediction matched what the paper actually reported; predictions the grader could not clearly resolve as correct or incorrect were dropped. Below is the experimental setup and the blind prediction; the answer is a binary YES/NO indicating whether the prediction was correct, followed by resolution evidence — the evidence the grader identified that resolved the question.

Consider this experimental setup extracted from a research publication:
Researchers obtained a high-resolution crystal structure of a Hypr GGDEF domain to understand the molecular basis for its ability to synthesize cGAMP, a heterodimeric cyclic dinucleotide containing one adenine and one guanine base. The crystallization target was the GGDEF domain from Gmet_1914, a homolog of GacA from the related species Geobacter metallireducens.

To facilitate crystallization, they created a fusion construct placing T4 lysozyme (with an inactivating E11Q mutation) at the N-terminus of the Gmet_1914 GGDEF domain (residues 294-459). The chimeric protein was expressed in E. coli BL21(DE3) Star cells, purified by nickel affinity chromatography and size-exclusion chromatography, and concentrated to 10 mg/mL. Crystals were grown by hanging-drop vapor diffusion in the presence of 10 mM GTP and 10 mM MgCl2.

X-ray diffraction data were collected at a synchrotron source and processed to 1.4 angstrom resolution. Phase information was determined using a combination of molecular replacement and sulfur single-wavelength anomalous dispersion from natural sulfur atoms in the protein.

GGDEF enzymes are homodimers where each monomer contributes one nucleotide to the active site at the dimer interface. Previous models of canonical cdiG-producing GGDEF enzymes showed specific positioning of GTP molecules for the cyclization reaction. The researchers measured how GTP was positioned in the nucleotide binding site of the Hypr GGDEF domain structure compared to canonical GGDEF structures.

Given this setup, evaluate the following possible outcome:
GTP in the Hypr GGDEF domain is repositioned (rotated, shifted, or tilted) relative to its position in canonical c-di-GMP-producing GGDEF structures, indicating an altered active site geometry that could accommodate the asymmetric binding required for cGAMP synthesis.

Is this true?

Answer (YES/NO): YES